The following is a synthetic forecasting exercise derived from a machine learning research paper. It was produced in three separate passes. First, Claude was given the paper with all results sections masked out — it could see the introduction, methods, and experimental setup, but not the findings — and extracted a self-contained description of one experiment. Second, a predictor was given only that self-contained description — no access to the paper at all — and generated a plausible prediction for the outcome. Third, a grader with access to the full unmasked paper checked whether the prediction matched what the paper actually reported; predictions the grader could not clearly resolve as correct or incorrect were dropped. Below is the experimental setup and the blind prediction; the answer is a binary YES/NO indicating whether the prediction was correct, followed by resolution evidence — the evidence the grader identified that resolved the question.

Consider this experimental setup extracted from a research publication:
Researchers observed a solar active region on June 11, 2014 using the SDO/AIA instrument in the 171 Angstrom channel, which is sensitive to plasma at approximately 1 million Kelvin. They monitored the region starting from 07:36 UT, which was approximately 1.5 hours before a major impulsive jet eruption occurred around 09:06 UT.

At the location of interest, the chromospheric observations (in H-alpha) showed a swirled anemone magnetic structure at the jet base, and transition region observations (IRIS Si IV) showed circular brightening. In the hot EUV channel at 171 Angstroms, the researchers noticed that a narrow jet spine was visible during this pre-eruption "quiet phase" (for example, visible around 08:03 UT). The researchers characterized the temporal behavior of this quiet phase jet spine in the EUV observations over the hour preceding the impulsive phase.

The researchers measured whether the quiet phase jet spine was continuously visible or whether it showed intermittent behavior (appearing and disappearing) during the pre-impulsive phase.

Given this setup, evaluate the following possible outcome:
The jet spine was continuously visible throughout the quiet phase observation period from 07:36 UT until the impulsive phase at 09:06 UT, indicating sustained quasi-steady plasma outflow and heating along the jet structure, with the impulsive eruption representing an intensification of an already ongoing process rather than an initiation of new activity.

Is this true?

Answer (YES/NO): NO